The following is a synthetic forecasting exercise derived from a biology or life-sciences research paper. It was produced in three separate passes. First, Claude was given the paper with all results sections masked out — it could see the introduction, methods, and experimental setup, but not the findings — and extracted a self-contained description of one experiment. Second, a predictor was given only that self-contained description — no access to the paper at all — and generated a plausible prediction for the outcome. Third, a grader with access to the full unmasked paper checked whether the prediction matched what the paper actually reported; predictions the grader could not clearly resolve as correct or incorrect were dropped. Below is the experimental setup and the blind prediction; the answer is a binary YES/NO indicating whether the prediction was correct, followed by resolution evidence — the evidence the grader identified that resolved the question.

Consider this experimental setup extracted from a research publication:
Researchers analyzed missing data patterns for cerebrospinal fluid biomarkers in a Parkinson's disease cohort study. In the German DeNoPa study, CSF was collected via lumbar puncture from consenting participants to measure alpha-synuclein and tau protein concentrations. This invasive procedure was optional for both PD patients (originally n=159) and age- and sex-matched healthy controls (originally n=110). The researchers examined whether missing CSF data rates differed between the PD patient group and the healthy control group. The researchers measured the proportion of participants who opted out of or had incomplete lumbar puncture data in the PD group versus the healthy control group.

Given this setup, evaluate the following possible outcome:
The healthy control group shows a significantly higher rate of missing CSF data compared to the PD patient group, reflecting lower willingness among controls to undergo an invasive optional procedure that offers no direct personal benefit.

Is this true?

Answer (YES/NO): YES